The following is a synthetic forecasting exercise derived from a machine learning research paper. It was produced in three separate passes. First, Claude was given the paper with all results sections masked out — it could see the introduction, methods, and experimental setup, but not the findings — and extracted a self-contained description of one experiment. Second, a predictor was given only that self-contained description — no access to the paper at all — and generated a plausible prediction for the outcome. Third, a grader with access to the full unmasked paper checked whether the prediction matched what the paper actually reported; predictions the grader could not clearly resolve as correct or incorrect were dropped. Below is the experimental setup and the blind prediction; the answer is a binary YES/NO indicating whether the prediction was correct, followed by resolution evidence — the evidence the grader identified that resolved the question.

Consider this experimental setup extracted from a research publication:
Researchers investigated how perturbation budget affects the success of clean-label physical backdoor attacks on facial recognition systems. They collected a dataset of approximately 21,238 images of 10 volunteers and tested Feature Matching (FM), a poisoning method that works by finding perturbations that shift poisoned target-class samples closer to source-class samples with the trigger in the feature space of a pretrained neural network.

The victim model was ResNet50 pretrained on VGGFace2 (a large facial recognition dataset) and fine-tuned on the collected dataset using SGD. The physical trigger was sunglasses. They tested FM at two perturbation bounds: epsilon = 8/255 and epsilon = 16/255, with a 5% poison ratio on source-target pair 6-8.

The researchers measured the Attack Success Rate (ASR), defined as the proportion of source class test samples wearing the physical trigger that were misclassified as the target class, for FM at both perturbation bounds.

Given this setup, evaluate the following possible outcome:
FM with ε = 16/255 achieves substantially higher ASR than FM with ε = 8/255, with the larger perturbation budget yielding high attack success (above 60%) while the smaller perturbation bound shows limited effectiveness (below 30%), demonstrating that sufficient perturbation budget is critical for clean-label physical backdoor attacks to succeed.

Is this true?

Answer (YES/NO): NO